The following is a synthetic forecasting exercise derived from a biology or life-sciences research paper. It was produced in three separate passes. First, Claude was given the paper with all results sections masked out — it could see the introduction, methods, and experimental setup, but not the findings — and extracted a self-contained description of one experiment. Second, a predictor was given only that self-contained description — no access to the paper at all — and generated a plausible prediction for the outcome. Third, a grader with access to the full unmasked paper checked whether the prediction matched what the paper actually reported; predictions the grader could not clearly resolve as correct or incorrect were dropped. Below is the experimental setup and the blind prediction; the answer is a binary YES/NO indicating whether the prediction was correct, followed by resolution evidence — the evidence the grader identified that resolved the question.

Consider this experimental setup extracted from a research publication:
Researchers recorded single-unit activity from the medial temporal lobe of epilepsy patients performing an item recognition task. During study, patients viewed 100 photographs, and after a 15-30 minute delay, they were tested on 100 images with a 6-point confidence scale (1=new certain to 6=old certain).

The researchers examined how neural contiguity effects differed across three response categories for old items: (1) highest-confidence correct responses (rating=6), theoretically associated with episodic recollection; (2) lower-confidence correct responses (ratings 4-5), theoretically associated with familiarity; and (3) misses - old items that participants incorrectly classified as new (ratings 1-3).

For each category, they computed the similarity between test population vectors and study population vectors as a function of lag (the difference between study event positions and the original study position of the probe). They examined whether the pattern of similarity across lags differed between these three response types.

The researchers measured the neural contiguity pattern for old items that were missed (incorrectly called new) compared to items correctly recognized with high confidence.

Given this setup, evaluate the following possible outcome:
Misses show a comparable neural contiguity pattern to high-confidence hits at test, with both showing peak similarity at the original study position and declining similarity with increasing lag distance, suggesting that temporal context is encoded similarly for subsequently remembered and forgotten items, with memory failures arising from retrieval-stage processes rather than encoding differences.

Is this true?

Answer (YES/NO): NO